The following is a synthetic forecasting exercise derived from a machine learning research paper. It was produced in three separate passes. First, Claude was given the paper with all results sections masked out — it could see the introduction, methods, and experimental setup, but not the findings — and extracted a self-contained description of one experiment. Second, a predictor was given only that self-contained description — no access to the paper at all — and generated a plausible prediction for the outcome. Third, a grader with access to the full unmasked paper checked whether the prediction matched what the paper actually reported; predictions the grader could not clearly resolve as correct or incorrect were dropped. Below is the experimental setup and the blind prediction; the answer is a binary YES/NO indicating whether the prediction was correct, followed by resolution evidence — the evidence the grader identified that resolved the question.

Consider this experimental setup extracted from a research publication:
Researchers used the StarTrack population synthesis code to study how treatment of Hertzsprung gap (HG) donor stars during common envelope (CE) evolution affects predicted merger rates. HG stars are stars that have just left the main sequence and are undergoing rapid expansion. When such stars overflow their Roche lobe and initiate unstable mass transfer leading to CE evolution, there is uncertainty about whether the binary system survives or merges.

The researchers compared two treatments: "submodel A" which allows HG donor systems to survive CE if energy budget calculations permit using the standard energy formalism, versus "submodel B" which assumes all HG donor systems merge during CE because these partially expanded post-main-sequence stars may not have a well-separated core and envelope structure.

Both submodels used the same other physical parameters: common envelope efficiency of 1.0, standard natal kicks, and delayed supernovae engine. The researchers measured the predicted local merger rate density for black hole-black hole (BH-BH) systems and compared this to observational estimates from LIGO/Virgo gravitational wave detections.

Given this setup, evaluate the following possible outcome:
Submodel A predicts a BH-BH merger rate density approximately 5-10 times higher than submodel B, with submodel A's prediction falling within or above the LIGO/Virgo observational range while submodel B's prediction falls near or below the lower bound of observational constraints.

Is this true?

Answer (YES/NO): NO